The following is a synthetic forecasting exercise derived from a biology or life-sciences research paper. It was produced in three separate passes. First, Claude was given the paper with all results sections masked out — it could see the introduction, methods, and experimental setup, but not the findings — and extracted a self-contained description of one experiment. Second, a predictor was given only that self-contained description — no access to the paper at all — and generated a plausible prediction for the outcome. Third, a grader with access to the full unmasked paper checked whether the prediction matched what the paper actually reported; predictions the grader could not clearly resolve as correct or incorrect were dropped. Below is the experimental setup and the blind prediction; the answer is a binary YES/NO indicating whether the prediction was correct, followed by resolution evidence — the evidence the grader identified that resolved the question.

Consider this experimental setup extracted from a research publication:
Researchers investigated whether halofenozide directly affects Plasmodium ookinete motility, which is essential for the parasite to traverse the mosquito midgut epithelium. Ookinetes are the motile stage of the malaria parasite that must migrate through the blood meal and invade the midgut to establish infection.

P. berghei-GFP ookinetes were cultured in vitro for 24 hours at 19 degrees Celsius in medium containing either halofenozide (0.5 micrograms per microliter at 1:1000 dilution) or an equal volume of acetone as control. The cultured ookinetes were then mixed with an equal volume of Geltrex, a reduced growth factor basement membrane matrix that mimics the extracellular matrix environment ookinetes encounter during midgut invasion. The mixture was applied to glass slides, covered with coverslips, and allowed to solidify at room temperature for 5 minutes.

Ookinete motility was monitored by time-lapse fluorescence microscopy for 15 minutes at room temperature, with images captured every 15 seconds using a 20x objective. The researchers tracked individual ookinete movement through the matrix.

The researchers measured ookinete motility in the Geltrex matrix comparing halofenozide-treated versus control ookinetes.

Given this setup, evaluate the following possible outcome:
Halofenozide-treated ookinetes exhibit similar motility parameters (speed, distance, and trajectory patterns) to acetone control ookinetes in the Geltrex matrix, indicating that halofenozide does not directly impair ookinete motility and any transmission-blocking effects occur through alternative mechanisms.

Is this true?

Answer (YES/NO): YES